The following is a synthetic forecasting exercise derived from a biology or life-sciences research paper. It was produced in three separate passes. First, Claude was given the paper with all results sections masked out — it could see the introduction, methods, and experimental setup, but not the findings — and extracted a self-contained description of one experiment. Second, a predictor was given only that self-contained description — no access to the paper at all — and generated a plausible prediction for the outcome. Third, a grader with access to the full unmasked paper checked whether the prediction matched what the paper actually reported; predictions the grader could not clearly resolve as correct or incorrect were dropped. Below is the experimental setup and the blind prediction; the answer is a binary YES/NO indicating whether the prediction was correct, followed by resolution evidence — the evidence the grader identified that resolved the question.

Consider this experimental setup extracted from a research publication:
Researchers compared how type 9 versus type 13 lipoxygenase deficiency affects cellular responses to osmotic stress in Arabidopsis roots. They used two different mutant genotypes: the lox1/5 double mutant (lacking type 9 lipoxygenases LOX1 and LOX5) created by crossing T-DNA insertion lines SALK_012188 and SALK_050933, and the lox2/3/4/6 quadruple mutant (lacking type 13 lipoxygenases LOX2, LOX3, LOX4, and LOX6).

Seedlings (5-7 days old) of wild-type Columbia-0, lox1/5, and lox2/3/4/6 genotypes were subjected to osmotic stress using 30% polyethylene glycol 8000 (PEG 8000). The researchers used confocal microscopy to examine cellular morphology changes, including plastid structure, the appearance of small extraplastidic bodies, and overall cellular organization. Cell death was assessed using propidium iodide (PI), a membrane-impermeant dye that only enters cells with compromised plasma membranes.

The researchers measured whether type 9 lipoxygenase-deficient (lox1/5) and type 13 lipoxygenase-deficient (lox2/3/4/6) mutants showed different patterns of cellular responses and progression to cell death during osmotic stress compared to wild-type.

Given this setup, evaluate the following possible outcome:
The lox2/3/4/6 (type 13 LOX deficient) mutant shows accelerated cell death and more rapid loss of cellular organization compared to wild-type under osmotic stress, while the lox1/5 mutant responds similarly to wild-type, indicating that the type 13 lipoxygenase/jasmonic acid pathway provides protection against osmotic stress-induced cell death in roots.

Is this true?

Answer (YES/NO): NO